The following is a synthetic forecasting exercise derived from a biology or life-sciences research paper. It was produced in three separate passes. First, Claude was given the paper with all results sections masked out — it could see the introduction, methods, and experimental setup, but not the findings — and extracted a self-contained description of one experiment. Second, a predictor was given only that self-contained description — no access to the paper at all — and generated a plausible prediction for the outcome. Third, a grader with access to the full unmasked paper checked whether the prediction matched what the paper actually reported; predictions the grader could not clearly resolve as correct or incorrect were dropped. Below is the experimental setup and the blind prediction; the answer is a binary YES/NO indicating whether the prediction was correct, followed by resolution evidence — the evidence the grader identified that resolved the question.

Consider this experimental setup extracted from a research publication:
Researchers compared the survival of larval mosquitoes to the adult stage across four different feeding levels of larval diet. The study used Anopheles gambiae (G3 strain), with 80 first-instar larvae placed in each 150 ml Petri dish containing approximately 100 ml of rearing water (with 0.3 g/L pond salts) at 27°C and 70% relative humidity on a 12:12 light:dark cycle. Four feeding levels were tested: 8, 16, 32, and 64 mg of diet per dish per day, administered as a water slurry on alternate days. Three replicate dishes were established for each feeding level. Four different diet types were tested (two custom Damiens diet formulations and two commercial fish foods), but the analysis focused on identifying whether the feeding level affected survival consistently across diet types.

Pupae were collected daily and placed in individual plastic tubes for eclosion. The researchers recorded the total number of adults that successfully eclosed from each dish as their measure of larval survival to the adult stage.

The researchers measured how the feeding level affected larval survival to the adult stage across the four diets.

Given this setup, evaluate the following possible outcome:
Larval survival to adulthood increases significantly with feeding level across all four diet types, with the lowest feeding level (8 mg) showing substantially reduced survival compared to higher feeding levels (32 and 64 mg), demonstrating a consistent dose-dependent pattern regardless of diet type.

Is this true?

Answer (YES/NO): NO